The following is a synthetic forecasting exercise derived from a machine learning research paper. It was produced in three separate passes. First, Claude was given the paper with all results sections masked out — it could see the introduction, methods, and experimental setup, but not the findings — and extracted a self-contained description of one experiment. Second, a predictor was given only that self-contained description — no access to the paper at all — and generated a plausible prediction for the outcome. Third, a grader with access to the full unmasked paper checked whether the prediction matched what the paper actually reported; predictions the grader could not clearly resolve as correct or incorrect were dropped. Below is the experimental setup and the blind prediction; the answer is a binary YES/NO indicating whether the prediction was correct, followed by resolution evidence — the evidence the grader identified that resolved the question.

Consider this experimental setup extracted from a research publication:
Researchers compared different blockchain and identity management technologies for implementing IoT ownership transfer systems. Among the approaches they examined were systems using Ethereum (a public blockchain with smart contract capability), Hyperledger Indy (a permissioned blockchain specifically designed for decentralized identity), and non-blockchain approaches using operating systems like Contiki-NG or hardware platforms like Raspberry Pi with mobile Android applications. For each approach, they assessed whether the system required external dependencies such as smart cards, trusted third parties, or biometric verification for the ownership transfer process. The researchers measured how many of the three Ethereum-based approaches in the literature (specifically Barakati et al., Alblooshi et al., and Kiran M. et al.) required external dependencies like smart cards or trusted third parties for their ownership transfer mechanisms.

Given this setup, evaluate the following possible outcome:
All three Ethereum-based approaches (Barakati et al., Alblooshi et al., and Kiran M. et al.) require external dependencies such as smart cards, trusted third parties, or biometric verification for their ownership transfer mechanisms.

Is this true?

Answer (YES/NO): NO